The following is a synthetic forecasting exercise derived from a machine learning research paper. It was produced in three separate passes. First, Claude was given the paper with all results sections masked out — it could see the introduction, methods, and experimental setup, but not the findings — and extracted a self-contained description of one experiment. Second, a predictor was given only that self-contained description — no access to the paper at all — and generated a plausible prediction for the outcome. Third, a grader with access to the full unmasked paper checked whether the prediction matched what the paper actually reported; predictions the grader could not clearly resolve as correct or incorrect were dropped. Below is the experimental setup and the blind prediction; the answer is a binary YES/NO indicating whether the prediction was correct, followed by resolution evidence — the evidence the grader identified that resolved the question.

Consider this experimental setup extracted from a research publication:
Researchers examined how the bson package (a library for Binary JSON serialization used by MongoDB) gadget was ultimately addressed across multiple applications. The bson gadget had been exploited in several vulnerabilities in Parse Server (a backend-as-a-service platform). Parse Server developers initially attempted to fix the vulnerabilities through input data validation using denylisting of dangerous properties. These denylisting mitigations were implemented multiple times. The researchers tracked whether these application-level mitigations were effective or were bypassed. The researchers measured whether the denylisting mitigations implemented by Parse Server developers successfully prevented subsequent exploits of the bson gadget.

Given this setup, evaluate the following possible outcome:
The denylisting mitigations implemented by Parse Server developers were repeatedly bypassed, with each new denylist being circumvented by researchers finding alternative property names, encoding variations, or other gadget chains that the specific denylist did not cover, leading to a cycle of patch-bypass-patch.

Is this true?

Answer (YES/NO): YES